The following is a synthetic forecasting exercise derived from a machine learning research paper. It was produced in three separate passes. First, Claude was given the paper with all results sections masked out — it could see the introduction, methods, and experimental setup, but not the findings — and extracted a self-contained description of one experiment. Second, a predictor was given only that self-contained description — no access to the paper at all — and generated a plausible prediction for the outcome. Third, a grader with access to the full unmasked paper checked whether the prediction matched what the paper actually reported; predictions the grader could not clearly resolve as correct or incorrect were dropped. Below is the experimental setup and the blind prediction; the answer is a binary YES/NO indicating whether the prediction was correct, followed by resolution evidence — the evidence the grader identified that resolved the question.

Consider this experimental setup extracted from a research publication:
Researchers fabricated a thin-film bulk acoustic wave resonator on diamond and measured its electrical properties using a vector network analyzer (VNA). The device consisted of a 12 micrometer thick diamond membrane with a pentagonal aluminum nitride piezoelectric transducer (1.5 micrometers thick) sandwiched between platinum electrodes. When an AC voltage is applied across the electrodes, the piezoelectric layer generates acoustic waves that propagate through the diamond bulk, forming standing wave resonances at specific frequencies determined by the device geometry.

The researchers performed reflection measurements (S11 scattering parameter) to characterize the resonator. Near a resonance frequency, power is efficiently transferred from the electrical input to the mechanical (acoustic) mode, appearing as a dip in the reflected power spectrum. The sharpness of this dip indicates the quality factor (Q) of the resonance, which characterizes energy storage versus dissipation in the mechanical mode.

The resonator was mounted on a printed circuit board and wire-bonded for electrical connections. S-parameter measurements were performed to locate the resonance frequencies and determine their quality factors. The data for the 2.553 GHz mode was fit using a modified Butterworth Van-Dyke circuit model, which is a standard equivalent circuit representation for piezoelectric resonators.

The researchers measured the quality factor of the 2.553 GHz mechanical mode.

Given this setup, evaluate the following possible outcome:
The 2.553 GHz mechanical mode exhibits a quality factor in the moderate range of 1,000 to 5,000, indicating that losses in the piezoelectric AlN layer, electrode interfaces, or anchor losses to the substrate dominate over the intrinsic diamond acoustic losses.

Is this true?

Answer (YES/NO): NO